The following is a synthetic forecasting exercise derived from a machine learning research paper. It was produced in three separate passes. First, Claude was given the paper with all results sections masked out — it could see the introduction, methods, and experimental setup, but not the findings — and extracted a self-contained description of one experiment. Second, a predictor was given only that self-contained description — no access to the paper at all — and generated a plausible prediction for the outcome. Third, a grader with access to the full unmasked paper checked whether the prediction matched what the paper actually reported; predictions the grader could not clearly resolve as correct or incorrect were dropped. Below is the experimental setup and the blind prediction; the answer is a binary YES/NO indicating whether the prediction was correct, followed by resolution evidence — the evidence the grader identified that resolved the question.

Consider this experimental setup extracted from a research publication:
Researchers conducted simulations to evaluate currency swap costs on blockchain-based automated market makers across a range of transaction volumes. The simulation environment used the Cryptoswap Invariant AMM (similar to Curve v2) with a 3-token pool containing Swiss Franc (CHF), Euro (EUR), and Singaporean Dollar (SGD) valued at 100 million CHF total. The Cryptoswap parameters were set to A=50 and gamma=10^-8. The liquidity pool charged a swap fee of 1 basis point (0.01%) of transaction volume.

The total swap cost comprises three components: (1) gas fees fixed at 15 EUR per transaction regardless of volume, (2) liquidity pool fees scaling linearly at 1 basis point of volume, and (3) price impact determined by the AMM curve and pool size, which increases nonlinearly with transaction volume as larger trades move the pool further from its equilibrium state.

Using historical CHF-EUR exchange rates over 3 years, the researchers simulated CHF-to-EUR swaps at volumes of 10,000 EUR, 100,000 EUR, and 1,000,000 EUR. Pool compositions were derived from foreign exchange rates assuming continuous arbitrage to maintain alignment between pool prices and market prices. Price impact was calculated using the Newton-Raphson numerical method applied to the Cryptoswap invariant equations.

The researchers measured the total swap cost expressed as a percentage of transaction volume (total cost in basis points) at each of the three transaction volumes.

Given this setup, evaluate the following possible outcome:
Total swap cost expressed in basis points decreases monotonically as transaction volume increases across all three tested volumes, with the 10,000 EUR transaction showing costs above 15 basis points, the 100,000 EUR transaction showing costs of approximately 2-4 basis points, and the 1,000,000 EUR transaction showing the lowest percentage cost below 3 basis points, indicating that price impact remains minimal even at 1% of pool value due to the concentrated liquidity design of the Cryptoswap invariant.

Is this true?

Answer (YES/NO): NO